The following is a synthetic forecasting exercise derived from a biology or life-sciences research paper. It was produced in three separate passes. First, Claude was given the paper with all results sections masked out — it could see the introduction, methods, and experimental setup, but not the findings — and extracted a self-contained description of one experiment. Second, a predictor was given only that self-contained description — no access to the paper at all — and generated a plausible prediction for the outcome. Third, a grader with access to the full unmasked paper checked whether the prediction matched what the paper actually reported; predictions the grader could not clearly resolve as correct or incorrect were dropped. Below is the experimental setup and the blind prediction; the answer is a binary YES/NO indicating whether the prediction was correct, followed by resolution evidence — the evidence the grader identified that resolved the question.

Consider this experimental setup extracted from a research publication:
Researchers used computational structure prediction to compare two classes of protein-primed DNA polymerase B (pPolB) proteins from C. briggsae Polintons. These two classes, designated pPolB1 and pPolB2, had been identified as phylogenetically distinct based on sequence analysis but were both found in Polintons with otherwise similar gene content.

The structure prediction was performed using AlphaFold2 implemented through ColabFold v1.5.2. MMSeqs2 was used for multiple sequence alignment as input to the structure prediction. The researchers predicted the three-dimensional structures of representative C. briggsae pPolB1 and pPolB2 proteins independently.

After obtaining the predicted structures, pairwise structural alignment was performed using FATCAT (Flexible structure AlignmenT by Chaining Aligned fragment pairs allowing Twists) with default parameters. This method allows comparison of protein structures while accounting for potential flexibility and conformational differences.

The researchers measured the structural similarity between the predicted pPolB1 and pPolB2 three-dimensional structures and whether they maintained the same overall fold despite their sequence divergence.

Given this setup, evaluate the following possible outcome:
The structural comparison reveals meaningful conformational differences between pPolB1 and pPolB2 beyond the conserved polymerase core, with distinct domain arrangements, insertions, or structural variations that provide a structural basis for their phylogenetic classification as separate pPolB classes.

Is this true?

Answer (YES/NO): NO